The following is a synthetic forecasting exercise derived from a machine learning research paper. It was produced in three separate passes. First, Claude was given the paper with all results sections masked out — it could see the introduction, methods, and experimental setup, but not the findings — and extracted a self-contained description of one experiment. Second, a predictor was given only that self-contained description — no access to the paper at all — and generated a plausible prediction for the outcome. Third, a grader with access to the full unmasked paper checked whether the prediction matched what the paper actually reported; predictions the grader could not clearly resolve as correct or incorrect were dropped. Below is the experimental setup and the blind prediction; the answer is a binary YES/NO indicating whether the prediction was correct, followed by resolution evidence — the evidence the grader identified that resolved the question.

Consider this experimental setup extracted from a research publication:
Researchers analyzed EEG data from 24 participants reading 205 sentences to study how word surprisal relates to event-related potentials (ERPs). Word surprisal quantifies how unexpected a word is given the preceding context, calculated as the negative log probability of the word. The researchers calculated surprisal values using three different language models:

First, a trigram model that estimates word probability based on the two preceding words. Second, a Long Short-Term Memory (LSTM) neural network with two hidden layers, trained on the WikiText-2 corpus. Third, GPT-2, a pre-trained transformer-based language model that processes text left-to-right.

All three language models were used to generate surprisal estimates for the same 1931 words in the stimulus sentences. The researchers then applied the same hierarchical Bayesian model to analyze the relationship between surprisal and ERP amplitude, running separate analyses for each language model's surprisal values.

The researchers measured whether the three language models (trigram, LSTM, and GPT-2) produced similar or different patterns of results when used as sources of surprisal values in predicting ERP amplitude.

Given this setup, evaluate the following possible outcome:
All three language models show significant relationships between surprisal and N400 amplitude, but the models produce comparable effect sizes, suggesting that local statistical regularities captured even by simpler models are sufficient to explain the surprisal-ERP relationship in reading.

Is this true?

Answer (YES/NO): YES